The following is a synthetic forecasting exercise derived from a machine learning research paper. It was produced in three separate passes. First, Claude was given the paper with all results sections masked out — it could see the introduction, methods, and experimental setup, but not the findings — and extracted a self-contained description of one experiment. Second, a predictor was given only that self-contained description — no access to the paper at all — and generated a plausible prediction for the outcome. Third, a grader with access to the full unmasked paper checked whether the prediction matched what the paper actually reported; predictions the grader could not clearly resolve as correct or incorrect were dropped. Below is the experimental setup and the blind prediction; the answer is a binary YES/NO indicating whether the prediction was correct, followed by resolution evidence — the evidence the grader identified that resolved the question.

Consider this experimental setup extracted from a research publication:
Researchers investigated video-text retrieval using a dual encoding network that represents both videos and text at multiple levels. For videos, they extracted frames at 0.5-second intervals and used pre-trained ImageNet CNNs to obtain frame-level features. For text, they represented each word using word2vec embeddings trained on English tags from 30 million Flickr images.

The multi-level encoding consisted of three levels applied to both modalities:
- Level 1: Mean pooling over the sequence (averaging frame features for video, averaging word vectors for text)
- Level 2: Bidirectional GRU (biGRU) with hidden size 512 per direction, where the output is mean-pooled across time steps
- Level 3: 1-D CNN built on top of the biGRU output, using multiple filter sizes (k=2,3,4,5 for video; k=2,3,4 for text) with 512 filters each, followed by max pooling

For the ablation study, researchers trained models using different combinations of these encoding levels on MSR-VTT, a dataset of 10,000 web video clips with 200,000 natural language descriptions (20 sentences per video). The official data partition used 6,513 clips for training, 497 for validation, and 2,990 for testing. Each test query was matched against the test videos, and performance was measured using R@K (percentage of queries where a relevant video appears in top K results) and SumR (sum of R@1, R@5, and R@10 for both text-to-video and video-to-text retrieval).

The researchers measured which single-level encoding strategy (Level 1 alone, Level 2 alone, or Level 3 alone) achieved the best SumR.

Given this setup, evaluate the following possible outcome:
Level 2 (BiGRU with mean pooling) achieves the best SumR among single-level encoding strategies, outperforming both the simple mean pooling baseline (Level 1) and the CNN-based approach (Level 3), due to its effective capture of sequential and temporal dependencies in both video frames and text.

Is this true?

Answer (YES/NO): NO